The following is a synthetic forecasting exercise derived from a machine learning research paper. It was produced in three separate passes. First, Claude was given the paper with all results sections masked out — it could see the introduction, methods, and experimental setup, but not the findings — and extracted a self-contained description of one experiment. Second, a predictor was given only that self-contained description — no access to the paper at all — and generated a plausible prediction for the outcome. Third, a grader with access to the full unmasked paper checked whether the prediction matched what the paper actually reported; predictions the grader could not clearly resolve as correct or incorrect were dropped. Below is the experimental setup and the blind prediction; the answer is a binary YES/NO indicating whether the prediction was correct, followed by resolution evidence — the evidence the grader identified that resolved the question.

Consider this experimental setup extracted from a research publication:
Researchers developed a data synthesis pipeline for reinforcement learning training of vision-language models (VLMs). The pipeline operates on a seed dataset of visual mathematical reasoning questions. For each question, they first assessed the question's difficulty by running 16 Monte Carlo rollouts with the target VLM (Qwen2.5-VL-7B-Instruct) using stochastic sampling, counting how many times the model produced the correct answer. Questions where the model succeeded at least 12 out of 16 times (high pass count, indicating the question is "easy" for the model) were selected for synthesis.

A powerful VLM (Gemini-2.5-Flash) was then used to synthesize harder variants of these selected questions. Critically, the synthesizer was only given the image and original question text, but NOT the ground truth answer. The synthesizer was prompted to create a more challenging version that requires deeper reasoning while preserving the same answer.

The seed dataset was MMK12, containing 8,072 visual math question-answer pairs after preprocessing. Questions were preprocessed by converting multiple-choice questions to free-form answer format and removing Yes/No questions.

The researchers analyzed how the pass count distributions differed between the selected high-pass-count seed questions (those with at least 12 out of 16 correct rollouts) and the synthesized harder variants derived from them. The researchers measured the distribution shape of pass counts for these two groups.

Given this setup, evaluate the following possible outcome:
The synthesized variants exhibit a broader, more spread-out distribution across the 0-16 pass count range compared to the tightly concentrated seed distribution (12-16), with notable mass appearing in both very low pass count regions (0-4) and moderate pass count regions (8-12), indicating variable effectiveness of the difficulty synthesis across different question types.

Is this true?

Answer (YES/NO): NO